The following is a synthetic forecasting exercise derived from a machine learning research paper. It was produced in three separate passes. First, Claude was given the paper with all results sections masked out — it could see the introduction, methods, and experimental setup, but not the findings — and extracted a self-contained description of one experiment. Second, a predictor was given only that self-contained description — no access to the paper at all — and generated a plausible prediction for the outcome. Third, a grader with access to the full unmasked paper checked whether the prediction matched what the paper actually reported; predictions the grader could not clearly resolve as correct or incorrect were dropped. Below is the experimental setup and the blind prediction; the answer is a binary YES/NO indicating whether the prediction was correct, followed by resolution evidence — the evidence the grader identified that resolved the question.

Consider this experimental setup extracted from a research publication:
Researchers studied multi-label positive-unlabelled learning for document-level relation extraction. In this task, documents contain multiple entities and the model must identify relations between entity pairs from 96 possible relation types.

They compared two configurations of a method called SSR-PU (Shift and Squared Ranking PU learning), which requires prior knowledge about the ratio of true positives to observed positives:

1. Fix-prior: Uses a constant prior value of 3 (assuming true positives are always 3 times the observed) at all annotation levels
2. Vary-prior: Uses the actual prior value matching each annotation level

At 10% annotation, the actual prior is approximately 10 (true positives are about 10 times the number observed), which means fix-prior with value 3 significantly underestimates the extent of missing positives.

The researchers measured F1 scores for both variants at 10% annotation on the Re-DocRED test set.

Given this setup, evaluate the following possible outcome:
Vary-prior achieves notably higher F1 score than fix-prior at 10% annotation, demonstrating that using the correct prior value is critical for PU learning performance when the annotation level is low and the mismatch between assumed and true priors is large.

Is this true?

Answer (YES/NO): NO